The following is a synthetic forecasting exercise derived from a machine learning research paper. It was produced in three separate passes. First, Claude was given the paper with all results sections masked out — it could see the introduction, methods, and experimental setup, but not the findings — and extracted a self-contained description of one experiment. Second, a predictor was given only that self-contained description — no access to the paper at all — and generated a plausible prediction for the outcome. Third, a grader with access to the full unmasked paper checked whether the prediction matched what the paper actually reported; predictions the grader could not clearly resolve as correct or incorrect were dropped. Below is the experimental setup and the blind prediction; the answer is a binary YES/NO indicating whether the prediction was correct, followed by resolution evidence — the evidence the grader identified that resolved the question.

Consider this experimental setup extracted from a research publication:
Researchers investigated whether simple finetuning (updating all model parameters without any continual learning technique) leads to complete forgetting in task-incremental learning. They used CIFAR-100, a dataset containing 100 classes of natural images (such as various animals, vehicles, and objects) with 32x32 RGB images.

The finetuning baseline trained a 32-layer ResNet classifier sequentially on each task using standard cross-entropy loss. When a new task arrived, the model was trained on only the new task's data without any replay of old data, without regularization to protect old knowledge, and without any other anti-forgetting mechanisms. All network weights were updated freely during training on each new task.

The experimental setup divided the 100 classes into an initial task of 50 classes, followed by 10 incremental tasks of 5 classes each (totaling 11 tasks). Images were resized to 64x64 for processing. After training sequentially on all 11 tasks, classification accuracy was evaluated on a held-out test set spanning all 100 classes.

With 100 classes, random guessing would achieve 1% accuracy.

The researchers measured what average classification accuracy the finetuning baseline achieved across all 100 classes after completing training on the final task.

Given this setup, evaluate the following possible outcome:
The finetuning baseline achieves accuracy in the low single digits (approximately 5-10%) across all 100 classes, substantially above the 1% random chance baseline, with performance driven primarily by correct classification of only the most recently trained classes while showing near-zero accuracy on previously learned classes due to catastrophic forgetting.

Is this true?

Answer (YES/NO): NO